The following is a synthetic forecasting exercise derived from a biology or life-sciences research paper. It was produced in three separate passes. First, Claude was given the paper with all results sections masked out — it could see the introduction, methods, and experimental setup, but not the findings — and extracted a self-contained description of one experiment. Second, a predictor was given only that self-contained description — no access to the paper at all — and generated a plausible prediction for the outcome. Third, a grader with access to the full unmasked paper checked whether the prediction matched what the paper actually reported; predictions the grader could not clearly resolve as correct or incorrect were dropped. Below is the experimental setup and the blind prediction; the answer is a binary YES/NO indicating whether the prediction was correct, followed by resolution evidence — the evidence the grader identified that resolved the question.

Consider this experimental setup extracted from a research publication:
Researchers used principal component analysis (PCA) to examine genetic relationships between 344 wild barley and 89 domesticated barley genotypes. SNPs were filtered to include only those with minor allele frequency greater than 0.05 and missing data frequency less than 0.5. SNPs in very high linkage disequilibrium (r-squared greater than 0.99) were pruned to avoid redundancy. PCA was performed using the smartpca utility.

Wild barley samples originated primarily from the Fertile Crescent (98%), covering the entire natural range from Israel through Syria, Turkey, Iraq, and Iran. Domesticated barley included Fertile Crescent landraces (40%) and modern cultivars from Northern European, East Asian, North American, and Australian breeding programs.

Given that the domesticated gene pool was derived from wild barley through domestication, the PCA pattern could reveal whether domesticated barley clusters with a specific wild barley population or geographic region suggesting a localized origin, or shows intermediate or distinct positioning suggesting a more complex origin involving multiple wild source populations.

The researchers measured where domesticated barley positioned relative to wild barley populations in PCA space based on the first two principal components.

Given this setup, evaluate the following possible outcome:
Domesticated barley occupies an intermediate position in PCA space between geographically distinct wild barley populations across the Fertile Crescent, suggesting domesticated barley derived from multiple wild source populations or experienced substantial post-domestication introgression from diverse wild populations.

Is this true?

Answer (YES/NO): NO